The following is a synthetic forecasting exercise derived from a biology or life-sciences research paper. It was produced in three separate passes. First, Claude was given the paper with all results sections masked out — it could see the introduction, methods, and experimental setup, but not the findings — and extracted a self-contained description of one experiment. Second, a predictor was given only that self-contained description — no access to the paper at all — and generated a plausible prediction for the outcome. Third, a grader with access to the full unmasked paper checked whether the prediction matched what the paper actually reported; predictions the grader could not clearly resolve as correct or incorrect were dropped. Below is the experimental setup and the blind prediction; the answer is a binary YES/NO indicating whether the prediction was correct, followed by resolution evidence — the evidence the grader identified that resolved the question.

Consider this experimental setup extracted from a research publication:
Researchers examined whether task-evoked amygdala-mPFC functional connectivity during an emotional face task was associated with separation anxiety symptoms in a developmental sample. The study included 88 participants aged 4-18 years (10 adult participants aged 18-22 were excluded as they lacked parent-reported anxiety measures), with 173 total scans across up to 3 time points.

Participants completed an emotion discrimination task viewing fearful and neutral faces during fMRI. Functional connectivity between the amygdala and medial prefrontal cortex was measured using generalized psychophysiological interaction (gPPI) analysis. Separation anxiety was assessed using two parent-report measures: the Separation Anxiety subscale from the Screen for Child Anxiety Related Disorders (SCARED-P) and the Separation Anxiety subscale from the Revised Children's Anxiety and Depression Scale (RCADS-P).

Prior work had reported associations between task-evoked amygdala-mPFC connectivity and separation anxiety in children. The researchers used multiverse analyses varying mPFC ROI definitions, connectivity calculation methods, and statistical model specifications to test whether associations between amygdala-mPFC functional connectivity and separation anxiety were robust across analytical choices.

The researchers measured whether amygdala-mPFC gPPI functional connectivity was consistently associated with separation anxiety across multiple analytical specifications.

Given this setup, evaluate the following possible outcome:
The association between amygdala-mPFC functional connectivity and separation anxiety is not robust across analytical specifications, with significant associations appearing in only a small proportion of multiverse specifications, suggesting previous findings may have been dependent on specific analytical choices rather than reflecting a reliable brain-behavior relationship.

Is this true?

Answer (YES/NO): YES